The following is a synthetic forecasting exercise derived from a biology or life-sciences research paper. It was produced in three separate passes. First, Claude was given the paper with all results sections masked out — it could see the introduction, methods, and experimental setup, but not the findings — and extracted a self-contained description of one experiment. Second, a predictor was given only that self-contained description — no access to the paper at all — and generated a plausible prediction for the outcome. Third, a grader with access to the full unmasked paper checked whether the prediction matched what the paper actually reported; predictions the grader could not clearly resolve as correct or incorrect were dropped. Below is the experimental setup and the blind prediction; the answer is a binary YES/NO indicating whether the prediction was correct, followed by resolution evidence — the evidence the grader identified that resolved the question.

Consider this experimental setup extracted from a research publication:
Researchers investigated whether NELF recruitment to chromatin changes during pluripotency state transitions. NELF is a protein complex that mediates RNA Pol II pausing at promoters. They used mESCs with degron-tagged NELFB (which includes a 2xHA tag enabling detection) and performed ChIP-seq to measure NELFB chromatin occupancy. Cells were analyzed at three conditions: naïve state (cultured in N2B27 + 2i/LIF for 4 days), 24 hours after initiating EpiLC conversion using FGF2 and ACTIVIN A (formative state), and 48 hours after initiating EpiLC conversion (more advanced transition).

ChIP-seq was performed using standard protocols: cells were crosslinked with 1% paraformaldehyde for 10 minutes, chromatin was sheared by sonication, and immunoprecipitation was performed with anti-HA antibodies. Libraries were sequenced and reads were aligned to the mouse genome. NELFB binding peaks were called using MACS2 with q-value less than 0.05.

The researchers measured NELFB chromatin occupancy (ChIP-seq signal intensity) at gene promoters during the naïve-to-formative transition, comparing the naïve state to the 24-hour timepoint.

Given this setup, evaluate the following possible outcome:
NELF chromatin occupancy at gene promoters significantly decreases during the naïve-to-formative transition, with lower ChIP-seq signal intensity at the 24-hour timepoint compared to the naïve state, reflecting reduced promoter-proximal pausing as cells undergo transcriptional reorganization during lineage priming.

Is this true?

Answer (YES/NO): NO